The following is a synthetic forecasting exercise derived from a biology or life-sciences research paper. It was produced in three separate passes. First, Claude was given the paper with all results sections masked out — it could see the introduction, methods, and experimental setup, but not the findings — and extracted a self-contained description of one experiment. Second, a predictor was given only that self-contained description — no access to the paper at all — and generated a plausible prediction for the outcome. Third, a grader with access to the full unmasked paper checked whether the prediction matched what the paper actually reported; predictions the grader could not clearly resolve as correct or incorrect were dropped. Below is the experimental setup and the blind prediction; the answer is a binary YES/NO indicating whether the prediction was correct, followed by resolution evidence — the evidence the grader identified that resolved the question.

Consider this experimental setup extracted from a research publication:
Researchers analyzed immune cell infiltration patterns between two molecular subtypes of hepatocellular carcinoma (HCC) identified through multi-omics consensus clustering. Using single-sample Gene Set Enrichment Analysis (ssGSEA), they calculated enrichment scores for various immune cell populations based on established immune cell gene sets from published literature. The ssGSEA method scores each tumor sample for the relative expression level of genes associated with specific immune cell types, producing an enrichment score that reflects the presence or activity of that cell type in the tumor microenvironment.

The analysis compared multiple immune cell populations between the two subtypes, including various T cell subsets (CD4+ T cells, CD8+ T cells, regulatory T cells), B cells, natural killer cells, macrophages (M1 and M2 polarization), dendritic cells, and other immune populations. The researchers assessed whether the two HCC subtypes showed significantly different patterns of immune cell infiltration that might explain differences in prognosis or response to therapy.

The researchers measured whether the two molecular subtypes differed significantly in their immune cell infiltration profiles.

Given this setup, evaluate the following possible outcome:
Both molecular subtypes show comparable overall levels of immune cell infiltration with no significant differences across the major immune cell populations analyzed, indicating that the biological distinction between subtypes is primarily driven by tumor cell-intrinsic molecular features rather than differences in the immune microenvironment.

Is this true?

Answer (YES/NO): NO